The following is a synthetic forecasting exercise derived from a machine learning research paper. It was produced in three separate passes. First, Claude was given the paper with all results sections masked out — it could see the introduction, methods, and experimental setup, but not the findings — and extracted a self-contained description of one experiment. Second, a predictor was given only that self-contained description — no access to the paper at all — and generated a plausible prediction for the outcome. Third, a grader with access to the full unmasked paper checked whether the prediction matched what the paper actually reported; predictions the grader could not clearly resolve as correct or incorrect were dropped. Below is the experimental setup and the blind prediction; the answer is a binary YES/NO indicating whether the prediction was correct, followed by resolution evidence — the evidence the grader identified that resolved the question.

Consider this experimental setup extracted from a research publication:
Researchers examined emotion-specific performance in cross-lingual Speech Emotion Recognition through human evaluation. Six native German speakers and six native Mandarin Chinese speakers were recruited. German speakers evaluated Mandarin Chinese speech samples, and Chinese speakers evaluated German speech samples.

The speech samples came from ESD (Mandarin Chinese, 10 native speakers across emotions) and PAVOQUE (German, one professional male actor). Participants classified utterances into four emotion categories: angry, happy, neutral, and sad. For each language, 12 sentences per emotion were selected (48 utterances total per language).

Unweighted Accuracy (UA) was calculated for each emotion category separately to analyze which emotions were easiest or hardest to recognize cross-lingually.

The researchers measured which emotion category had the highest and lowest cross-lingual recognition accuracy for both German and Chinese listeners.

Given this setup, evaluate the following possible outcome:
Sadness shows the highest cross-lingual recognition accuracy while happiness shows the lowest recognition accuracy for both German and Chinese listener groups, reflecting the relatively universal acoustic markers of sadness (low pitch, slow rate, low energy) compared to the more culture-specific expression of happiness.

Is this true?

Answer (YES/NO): NO